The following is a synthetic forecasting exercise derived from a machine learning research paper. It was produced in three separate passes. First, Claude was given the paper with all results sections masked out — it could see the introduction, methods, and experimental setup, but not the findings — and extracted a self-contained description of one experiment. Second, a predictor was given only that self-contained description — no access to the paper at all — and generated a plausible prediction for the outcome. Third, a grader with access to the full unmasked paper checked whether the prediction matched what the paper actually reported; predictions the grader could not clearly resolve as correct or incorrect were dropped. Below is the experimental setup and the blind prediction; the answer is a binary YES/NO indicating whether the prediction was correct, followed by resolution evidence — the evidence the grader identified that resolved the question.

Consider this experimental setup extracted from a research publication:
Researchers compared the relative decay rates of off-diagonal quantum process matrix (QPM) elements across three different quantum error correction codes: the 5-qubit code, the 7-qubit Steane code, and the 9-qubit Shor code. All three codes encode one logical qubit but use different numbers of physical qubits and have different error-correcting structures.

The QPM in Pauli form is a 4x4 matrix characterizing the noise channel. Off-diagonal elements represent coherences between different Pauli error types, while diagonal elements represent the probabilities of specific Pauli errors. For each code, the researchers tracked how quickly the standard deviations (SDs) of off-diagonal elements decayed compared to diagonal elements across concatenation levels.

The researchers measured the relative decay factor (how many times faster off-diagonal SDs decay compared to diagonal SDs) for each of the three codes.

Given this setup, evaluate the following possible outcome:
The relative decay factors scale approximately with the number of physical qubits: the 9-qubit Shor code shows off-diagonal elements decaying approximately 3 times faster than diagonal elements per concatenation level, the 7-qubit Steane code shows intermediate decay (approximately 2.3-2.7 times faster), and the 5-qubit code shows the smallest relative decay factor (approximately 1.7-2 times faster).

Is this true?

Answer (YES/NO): NO